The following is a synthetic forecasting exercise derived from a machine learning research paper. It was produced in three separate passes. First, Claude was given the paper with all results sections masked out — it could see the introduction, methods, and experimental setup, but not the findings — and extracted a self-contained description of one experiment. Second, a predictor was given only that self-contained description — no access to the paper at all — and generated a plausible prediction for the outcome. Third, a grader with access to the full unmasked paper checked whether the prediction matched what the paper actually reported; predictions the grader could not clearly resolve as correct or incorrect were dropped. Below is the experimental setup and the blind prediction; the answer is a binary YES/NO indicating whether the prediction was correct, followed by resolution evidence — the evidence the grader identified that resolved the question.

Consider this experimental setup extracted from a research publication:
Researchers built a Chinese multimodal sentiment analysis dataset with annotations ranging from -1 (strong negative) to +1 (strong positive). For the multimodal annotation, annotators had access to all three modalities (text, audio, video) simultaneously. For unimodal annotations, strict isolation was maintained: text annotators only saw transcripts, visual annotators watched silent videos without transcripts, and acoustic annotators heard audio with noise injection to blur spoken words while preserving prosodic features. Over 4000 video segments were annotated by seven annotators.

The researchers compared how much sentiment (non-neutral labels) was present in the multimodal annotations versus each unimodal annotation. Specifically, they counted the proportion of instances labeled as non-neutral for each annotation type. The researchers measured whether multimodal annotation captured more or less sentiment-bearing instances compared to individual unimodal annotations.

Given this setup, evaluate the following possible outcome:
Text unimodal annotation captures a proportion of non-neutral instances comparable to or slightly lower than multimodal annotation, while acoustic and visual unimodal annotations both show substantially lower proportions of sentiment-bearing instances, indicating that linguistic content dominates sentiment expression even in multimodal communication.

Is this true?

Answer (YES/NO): NO